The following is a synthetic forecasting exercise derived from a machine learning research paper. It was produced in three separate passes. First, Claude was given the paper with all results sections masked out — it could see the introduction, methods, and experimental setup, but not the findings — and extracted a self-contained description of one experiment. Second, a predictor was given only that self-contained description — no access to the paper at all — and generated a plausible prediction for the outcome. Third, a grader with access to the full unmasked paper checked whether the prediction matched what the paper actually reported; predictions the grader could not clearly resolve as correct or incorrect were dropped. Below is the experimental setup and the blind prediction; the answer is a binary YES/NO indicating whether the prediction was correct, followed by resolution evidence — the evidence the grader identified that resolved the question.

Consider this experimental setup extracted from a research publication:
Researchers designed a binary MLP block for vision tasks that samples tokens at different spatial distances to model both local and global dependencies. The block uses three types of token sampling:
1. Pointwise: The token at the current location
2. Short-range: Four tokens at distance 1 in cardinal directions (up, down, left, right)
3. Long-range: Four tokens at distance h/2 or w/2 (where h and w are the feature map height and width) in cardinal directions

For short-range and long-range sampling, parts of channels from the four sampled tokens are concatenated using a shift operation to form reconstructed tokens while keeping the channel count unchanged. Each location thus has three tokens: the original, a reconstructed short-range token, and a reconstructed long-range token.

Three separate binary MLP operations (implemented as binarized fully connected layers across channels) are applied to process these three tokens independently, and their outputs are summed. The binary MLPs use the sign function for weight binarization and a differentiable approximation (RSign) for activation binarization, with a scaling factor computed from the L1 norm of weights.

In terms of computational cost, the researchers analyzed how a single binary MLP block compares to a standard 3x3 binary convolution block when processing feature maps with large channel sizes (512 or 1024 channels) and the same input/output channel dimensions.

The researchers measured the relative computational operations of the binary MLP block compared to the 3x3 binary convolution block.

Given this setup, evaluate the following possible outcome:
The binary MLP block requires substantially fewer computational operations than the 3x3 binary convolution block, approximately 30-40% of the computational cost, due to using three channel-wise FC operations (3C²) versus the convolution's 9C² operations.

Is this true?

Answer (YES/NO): YES